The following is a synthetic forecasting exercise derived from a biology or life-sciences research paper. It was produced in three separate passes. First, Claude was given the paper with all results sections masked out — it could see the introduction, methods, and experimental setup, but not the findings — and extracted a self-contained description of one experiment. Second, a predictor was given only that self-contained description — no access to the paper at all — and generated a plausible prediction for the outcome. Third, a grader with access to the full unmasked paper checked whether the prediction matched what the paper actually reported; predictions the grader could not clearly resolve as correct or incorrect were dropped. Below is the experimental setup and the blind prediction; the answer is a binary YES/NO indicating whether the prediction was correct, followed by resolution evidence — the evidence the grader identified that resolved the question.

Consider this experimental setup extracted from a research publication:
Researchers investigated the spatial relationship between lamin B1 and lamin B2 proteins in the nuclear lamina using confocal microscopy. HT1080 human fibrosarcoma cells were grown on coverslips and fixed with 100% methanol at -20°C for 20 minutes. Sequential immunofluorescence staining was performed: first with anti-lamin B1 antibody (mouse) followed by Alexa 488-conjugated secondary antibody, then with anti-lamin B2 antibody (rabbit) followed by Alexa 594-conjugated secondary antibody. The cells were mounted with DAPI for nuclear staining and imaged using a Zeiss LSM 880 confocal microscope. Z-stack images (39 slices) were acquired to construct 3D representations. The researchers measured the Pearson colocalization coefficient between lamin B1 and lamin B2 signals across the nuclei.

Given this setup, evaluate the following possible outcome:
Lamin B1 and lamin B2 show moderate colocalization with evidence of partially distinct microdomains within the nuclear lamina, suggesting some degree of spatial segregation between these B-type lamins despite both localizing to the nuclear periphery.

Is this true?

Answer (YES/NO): NO